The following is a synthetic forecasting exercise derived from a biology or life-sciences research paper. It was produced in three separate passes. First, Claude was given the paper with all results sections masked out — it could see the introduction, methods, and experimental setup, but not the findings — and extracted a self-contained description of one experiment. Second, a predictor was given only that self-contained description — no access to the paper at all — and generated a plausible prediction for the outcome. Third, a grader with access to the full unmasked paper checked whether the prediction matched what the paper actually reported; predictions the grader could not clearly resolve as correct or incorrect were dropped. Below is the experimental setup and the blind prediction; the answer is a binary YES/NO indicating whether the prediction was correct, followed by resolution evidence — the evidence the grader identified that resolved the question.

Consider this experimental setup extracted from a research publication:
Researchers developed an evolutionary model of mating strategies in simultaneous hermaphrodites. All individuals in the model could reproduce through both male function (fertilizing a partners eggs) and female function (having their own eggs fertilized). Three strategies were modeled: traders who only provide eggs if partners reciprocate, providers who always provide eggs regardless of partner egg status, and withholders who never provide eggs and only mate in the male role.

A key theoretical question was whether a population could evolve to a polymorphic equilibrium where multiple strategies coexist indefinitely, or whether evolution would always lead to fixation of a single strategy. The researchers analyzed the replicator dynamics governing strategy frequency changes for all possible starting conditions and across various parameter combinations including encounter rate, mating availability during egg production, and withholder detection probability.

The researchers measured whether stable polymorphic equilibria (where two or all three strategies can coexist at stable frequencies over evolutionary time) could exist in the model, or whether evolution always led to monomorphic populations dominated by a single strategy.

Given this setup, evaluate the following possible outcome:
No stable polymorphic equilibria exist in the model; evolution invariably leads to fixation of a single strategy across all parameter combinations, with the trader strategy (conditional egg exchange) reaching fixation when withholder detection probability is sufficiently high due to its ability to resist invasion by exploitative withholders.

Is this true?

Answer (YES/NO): NO